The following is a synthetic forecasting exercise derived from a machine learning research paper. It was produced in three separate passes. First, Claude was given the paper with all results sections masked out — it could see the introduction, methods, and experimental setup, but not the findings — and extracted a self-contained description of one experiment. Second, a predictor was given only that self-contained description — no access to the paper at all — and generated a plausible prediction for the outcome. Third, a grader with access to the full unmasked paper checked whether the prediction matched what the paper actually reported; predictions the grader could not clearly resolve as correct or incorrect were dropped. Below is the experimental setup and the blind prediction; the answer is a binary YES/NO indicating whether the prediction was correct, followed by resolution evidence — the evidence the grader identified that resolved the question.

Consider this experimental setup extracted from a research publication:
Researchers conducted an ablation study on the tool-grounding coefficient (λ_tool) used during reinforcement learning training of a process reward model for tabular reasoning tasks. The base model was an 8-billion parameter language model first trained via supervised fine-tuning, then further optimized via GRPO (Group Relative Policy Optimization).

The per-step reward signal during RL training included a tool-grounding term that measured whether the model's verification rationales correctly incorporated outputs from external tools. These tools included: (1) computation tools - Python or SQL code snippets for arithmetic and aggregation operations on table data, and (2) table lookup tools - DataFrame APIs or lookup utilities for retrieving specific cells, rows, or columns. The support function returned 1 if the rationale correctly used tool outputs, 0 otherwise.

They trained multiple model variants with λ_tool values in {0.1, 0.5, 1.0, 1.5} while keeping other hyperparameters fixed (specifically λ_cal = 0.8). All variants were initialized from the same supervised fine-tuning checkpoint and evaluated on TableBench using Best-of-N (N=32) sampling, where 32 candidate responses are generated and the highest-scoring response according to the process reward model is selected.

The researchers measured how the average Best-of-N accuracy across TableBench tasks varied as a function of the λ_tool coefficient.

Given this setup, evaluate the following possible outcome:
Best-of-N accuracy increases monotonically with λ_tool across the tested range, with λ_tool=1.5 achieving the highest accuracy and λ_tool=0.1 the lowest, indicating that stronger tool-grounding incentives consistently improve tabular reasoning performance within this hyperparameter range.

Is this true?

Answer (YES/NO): NO